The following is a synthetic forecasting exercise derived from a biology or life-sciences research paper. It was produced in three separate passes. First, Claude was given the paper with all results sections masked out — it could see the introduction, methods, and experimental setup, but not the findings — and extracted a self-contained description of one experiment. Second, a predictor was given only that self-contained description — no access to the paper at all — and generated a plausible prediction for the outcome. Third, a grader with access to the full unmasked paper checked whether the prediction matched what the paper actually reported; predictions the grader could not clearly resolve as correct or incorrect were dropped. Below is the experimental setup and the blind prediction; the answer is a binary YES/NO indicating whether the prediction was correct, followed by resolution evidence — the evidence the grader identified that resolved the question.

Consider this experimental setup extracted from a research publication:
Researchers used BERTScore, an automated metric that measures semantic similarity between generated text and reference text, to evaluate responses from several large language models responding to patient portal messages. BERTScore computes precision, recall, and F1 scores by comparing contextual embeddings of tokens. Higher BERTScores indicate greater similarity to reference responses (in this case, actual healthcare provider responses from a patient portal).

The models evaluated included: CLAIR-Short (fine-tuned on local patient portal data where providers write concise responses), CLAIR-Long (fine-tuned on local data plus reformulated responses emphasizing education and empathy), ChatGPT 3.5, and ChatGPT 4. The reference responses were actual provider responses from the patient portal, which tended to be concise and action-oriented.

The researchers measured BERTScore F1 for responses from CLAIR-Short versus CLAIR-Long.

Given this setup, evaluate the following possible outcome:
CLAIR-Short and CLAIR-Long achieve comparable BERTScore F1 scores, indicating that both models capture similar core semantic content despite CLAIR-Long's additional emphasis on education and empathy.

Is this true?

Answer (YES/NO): NO